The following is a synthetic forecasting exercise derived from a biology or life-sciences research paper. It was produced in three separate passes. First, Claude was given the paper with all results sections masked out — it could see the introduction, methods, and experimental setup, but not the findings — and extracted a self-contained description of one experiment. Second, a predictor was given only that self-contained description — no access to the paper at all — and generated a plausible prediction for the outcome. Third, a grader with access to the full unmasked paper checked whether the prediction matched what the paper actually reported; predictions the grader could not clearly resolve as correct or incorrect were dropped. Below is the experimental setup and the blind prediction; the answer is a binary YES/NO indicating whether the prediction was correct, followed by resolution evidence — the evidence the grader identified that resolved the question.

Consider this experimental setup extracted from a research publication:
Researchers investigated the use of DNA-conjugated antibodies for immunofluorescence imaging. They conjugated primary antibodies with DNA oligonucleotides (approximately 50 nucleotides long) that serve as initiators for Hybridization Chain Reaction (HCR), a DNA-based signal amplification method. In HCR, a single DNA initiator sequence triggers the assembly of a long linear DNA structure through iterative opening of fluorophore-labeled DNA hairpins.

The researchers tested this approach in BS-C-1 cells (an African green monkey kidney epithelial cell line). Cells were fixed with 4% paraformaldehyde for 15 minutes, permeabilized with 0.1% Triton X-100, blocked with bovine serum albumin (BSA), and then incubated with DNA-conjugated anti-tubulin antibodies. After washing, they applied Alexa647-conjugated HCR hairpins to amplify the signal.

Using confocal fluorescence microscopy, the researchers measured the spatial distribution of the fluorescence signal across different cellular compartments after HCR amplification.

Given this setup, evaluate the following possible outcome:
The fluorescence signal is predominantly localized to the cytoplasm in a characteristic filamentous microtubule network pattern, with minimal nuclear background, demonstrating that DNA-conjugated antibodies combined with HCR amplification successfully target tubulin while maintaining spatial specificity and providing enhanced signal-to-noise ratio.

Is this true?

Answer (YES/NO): NO